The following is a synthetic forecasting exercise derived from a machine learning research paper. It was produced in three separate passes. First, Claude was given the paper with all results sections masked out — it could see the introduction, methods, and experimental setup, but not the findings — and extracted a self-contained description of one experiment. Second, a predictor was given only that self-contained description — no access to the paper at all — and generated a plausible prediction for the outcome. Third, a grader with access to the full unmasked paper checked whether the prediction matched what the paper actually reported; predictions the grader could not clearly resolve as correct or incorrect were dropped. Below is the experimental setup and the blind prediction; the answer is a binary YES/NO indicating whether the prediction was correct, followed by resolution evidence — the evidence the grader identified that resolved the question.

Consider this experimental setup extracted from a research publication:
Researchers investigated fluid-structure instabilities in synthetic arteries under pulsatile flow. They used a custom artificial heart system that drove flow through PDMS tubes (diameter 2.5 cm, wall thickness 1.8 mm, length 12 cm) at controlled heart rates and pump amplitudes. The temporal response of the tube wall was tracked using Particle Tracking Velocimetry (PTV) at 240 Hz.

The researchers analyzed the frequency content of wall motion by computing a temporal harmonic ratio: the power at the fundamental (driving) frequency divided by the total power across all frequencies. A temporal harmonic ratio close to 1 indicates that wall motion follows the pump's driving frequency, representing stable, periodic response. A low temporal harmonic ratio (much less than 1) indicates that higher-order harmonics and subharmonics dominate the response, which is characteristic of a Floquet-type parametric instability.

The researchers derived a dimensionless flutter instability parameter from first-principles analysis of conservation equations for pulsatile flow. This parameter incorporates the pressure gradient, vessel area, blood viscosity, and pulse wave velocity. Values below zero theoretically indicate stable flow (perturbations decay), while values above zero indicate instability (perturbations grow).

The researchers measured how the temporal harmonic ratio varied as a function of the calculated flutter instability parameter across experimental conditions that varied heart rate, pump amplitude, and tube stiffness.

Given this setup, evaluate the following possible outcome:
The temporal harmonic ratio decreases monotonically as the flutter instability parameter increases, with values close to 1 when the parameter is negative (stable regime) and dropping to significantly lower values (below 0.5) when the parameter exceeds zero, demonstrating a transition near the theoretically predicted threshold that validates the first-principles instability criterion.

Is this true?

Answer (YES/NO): YES